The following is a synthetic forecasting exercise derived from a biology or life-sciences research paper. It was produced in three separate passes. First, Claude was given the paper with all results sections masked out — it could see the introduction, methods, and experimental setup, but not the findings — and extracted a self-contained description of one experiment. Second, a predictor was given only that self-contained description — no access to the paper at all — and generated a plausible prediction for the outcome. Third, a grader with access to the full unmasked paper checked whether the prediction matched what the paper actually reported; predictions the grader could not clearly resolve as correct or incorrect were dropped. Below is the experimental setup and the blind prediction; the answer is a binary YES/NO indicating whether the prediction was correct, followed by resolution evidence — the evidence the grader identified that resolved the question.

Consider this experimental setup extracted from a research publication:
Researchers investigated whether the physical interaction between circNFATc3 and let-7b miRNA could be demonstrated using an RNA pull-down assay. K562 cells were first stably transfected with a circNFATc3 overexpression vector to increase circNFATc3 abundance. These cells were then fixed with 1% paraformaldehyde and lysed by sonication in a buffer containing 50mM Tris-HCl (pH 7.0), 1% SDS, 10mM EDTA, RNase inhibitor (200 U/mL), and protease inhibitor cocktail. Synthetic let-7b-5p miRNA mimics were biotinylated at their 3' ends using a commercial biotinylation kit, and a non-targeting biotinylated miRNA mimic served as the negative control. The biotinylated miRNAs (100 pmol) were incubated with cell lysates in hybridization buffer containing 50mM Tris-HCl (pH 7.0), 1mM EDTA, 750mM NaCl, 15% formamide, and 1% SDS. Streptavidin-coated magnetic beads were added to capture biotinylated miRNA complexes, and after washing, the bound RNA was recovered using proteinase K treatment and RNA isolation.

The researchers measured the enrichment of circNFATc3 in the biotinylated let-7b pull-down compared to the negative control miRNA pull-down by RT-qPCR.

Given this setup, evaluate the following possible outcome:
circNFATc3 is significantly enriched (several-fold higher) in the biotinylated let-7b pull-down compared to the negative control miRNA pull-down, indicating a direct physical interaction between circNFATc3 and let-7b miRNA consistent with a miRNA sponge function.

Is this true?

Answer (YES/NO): YES